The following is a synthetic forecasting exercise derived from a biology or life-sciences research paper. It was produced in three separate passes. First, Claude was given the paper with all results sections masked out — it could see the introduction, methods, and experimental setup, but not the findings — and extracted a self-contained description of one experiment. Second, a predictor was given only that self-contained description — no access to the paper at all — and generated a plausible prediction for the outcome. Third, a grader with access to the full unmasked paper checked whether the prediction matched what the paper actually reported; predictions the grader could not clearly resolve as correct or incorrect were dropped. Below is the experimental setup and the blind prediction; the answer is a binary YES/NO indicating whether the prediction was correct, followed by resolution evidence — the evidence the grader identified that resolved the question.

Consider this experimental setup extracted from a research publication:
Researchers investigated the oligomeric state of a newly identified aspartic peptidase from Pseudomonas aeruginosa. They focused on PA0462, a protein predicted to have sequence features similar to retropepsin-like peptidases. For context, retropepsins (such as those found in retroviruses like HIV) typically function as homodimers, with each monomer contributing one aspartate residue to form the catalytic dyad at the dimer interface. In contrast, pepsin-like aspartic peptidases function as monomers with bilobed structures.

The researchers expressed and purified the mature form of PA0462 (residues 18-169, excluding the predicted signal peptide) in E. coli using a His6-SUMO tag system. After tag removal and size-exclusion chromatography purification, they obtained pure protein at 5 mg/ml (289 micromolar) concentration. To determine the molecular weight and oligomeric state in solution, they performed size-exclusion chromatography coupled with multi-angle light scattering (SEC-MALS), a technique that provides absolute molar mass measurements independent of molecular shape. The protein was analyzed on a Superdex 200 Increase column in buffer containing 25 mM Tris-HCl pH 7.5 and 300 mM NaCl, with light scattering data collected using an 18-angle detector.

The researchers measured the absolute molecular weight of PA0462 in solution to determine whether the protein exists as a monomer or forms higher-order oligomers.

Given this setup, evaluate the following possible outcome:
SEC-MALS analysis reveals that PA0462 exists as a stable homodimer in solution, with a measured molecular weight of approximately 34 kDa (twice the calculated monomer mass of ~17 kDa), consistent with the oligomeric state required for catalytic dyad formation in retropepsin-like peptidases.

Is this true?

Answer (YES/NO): YES